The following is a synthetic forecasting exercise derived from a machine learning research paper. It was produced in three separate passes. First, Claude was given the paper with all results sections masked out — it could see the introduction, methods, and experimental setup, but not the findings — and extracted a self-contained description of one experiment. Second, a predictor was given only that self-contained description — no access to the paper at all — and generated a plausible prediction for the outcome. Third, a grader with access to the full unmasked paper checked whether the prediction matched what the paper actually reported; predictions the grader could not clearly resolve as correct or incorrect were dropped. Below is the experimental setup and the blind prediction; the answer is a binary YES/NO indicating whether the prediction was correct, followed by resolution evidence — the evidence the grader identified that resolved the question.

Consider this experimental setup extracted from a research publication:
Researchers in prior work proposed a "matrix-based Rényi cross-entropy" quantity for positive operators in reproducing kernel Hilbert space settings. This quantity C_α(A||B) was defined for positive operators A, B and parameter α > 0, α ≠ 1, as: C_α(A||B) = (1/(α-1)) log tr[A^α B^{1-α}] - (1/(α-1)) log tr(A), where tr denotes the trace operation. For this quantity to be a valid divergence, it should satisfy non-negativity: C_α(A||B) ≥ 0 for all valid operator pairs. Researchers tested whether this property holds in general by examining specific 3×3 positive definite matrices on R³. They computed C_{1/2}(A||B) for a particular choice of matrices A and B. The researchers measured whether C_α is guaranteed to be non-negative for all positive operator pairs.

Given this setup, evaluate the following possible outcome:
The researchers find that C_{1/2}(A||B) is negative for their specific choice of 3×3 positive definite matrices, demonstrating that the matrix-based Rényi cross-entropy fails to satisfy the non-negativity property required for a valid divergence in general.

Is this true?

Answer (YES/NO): YES